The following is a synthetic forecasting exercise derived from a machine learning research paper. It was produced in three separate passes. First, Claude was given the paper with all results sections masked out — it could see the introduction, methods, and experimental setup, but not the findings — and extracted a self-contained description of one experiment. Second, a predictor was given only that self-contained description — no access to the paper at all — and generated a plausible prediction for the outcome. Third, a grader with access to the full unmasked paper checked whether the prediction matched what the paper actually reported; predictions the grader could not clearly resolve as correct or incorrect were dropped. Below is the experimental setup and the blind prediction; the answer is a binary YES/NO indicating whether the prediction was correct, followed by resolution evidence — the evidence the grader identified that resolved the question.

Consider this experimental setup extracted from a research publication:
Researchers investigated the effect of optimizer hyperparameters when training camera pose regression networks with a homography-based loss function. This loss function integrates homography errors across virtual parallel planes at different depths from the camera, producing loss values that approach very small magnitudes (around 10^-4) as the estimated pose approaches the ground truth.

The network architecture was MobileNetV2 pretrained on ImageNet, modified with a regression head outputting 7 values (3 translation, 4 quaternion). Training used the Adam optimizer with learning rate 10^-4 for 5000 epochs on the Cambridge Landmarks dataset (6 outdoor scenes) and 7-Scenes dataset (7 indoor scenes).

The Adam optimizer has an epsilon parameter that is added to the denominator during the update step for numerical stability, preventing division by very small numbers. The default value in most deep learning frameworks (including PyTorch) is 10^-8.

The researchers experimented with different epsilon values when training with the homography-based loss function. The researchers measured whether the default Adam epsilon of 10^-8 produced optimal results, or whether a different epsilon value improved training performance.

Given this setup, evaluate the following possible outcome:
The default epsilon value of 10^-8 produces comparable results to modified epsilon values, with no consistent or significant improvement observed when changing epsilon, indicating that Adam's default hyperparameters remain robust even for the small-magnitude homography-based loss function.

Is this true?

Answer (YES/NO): NO